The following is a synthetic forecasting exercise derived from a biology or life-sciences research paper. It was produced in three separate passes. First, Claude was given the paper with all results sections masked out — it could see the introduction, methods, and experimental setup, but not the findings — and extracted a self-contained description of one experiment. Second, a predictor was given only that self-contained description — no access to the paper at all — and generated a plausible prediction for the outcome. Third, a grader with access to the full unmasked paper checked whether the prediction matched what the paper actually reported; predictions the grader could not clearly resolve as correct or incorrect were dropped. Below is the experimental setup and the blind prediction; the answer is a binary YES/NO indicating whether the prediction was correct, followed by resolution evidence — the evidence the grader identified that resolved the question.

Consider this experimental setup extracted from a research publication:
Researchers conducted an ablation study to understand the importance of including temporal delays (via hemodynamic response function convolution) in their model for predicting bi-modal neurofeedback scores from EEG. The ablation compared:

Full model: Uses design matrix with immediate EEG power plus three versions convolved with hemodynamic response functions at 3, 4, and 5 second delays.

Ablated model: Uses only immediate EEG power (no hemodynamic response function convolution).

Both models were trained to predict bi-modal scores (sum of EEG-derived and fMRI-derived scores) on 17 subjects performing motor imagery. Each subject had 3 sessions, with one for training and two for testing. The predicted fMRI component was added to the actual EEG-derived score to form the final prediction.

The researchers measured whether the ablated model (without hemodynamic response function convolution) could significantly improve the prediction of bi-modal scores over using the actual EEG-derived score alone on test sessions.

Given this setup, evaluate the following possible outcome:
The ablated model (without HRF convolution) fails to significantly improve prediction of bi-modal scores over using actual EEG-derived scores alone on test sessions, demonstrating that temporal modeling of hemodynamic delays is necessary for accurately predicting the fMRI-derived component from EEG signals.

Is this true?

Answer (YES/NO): YES